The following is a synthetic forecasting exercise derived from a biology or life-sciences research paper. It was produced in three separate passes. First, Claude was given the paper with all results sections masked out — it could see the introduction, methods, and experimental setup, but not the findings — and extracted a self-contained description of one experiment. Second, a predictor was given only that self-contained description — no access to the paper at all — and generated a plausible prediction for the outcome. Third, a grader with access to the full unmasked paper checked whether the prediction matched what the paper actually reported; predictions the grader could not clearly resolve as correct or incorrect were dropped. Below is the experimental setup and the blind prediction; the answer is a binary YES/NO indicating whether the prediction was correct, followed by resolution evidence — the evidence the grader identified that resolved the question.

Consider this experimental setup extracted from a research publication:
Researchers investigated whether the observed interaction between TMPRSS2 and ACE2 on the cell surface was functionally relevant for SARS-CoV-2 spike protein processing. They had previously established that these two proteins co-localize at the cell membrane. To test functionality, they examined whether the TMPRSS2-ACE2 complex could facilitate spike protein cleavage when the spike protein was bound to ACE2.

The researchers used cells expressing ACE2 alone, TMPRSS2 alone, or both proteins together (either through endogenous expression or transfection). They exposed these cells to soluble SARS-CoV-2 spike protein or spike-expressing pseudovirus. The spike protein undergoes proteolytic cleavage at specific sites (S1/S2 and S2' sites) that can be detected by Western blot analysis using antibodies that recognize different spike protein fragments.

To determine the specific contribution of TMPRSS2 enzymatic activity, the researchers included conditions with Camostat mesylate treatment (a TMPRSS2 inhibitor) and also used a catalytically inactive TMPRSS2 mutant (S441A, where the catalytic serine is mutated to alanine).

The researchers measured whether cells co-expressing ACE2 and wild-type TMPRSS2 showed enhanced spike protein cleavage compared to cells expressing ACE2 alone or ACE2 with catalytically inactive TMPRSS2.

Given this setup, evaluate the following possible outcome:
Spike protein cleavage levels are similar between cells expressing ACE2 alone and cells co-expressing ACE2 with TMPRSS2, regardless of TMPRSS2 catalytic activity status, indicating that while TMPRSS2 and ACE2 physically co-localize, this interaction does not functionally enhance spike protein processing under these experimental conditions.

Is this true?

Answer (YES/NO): NO